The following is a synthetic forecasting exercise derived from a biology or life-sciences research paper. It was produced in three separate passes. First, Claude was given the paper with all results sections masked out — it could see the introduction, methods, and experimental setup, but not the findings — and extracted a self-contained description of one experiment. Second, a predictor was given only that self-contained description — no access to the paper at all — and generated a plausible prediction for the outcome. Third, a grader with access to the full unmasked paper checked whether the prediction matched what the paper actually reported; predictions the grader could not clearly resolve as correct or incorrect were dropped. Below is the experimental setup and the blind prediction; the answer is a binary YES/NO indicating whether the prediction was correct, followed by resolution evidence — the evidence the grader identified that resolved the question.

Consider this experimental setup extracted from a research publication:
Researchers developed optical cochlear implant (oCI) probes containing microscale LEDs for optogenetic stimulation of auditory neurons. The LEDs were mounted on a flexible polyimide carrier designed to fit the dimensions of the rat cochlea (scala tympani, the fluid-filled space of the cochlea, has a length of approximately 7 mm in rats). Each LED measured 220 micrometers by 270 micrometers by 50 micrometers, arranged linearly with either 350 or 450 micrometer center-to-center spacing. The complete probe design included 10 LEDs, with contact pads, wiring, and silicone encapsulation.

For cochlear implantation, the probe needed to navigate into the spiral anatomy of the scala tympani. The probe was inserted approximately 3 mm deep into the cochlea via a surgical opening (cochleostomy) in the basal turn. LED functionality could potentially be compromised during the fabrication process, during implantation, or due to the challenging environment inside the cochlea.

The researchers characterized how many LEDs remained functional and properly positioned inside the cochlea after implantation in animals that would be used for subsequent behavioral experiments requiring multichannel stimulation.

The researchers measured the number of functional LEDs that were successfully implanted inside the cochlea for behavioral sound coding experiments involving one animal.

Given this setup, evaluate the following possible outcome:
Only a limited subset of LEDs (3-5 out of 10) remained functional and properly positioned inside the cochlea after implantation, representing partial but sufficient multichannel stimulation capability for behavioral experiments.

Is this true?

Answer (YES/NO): NO